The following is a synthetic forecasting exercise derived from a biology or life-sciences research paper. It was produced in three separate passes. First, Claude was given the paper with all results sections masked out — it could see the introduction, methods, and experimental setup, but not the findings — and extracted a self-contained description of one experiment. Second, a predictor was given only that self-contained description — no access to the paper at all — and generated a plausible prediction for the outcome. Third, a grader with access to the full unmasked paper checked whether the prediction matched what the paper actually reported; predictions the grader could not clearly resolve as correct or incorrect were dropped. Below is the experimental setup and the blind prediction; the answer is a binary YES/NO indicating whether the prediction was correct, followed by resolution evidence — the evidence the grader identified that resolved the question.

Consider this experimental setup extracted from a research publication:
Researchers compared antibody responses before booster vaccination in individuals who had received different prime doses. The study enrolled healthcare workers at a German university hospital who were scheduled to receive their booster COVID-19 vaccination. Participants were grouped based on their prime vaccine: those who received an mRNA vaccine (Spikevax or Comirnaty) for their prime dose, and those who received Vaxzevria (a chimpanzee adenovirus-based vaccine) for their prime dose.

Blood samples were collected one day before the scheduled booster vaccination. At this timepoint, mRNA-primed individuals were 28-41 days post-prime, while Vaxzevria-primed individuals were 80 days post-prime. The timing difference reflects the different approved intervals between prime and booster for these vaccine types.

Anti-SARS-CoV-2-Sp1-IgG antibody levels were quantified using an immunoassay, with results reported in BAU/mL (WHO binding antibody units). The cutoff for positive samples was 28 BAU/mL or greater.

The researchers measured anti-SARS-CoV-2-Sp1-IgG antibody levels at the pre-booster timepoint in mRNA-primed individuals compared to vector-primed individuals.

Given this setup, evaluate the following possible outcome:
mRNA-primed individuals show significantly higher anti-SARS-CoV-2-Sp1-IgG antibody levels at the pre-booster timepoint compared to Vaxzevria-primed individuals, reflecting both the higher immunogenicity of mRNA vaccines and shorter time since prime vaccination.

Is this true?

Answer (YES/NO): YES